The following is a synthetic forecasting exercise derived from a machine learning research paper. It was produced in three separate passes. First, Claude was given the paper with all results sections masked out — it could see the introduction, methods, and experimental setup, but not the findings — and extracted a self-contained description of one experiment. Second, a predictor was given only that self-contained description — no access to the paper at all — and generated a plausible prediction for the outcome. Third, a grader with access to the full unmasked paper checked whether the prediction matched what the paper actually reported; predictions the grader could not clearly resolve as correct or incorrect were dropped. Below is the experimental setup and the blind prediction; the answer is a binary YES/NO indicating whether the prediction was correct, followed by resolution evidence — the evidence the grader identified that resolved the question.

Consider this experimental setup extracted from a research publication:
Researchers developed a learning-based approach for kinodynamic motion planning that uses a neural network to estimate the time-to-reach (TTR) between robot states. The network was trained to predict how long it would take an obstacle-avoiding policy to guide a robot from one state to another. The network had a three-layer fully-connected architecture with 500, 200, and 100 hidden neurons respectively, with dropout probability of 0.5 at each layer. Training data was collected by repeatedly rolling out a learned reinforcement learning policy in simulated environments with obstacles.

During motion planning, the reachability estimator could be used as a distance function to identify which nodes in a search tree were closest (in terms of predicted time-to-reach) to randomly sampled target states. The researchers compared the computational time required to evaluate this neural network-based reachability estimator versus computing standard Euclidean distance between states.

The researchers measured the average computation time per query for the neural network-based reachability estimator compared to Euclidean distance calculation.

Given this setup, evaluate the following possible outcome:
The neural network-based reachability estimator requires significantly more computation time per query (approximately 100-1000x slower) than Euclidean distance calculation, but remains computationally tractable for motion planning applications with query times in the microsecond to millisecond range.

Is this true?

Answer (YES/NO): NO